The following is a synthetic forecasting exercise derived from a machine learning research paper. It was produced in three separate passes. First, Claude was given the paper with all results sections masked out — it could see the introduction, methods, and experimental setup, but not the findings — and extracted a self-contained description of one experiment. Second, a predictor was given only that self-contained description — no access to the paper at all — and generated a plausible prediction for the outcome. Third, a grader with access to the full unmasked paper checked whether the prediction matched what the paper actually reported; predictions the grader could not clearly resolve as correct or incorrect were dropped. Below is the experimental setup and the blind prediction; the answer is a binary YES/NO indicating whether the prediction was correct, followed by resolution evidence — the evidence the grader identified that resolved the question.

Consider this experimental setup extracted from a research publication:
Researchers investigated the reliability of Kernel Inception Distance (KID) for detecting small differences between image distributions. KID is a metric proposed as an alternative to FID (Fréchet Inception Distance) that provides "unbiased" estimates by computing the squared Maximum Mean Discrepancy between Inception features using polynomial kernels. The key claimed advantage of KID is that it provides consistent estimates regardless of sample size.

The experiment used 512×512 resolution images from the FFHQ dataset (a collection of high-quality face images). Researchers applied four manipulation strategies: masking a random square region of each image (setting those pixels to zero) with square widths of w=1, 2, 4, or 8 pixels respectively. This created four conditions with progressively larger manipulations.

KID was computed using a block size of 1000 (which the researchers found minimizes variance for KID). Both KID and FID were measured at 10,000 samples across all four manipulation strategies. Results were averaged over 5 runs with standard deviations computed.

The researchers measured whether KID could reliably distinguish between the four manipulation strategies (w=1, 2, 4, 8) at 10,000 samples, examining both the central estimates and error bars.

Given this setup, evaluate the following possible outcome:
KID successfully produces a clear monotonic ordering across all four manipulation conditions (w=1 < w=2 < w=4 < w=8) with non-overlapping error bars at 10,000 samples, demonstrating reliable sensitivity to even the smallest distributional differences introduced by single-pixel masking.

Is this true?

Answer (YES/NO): NO